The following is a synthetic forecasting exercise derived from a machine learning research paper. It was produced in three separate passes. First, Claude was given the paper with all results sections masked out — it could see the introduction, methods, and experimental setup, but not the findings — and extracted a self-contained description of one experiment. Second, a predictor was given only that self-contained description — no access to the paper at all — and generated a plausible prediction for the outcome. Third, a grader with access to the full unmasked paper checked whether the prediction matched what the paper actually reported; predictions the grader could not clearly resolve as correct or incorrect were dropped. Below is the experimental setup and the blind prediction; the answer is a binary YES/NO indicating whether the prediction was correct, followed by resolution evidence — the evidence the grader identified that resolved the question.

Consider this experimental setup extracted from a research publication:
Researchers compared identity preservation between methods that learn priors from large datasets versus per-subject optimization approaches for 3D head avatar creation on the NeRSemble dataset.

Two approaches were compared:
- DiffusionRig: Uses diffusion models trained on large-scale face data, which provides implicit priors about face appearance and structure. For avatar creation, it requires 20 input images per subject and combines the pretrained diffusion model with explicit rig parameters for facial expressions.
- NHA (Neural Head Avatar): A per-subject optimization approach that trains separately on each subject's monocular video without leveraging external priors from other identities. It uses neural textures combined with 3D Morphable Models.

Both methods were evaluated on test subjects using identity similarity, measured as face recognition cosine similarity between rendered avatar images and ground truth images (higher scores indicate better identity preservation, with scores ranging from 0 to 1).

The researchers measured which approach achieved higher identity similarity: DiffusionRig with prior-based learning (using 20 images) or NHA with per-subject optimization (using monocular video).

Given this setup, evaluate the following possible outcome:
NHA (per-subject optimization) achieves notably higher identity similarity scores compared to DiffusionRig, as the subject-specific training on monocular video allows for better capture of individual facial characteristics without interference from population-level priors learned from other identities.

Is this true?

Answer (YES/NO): NO